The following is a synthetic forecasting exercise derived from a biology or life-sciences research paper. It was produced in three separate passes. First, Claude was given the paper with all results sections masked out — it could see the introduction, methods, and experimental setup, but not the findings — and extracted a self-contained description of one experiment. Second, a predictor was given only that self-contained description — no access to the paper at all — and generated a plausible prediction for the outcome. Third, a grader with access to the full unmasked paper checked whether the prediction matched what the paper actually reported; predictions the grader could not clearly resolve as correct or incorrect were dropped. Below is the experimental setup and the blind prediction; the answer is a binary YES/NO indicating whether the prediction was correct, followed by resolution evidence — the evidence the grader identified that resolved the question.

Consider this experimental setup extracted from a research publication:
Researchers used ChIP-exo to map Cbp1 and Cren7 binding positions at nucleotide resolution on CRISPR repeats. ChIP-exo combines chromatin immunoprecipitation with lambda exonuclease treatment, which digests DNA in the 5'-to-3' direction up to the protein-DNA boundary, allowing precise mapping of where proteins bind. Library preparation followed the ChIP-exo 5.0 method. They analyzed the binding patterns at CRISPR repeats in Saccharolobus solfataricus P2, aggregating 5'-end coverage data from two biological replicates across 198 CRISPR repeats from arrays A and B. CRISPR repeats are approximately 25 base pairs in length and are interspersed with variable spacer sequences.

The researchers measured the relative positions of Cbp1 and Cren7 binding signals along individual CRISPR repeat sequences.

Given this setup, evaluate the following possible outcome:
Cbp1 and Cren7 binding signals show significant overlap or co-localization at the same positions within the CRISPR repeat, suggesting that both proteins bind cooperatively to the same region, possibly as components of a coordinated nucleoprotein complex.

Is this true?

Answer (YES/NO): YES